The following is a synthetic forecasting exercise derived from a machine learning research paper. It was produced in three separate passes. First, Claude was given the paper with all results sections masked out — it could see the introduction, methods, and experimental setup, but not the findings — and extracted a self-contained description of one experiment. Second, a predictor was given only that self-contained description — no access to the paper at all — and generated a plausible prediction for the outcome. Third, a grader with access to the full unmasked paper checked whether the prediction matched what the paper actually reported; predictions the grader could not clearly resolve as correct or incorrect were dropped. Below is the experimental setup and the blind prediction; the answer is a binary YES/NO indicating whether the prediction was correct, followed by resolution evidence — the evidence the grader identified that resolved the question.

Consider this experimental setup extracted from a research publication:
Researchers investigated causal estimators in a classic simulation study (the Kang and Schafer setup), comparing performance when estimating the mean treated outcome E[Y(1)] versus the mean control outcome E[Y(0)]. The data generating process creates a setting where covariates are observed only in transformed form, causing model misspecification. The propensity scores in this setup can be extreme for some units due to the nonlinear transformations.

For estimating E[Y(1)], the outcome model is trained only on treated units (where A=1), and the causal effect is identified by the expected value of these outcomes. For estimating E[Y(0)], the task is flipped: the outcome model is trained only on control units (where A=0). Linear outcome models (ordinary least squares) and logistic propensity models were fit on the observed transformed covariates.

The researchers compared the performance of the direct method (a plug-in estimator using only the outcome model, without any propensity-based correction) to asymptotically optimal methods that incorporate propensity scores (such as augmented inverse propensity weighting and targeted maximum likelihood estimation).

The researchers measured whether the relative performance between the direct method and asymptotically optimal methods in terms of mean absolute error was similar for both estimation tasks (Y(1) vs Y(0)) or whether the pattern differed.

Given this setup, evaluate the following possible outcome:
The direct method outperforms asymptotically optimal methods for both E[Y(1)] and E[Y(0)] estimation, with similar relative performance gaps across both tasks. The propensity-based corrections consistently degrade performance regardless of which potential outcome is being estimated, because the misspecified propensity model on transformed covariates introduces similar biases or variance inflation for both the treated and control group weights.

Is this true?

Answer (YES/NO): NO